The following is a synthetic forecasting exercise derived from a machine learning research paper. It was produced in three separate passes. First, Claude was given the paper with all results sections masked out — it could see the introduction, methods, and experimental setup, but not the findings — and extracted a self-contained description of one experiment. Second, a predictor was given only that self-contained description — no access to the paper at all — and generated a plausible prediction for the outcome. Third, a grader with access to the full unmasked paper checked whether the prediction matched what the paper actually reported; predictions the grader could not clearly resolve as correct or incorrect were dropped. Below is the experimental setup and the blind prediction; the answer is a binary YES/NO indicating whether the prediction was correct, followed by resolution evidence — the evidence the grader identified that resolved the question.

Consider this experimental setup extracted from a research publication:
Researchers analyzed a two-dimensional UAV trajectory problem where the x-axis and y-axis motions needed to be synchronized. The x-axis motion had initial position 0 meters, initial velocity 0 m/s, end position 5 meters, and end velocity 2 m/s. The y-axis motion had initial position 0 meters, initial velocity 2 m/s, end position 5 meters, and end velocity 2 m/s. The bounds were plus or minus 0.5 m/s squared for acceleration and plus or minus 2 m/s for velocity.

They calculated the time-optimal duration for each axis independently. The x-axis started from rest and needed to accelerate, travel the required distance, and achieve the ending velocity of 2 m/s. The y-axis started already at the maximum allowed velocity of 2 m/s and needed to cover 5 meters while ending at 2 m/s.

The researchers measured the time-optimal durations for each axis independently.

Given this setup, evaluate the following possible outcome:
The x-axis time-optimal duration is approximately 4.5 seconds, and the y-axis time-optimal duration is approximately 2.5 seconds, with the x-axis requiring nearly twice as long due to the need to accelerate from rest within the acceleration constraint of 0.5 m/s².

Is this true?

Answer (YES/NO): YES